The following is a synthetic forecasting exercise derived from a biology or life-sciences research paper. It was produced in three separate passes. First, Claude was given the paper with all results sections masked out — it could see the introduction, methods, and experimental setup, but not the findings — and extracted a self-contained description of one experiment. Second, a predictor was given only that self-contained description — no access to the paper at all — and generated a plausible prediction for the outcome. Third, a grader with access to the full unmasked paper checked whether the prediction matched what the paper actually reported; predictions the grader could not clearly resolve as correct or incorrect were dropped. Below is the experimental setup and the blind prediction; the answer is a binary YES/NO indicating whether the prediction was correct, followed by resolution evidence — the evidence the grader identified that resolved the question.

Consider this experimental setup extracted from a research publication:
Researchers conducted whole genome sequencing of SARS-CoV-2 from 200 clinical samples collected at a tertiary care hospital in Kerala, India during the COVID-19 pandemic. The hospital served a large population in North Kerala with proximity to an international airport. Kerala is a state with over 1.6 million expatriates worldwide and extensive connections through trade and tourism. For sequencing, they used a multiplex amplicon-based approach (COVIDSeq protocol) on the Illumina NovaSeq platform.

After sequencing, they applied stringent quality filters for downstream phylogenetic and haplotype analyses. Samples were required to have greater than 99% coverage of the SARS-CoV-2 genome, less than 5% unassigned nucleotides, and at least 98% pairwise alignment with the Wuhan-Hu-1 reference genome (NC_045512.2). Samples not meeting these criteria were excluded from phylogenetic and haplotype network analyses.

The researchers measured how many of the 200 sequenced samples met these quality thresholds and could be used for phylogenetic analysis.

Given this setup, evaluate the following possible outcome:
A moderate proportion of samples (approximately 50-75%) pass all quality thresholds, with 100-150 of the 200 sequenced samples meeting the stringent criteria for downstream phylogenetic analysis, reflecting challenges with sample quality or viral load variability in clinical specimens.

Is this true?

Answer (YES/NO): YES